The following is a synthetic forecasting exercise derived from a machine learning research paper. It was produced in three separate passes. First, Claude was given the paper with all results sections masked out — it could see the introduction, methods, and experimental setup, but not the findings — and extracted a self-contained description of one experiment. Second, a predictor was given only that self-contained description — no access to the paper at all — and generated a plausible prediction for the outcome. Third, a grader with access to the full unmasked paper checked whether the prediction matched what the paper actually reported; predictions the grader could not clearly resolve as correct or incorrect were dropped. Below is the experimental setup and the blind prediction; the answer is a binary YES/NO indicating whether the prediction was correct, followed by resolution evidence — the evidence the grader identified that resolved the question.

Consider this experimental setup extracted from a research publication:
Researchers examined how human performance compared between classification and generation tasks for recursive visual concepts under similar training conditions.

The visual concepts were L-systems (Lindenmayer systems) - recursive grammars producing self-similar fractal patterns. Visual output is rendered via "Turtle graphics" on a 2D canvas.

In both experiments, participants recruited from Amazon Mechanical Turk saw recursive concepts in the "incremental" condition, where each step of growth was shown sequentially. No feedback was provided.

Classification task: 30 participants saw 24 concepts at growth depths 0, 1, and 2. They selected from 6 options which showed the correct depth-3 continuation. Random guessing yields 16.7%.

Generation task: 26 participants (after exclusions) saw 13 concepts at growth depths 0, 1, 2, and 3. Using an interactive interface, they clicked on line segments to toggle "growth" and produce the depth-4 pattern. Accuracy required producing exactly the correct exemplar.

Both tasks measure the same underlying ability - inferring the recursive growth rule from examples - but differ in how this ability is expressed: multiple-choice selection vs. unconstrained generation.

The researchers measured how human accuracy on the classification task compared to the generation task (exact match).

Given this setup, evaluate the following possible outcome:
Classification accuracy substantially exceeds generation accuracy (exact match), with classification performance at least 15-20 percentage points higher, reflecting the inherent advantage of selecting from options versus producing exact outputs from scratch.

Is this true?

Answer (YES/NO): NO